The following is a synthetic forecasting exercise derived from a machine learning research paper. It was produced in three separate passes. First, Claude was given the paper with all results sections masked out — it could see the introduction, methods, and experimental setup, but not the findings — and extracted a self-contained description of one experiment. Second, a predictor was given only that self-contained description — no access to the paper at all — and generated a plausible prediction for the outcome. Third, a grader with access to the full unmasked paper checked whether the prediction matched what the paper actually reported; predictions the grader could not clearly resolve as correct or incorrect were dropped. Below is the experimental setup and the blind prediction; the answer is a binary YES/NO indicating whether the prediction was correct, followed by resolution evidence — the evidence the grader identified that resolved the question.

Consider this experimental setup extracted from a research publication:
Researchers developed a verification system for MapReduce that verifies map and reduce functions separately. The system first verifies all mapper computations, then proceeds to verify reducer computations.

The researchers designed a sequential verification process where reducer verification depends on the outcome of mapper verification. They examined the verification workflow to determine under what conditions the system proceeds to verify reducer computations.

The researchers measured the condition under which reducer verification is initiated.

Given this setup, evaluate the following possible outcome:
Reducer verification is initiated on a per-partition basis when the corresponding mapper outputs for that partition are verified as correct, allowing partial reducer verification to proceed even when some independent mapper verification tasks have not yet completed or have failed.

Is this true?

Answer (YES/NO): NO